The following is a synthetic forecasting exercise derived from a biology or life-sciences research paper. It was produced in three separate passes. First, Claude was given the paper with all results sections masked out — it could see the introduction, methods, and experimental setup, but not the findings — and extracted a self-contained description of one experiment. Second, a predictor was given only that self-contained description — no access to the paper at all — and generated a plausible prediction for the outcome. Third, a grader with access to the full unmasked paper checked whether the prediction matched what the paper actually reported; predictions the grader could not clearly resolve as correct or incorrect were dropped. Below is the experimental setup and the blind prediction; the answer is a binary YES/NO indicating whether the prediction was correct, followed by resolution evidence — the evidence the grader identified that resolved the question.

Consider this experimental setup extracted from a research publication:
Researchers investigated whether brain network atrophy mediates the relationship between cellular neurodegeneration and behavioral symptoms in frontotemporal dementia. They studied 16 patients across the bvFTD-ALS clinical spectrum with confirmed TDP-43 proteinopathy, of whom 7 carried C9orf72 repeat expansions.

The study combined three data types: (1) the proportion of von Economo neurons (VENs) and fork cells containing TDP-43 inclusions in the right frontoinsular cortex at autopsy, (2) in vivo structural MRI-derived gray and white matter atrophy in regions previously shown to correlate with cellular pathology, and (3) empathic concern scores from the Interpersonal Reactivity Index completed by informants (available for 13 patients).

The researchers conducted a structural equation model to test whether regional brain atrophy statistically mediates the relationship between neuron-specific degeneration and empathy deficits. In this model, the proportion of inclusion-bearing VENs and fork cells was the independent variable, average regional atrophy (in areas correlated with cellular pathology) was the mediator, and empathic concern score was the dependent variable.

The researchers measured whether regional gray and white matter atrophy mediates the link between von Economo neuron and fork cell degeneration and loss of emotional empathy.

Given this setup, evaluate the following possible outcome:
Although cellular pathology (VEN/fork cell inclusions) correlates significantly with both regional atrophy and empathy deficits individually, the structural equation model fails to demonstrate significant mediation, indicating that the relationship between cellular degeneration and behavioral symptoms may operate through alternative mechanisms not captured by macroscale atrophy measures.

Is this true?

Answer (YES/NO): NO